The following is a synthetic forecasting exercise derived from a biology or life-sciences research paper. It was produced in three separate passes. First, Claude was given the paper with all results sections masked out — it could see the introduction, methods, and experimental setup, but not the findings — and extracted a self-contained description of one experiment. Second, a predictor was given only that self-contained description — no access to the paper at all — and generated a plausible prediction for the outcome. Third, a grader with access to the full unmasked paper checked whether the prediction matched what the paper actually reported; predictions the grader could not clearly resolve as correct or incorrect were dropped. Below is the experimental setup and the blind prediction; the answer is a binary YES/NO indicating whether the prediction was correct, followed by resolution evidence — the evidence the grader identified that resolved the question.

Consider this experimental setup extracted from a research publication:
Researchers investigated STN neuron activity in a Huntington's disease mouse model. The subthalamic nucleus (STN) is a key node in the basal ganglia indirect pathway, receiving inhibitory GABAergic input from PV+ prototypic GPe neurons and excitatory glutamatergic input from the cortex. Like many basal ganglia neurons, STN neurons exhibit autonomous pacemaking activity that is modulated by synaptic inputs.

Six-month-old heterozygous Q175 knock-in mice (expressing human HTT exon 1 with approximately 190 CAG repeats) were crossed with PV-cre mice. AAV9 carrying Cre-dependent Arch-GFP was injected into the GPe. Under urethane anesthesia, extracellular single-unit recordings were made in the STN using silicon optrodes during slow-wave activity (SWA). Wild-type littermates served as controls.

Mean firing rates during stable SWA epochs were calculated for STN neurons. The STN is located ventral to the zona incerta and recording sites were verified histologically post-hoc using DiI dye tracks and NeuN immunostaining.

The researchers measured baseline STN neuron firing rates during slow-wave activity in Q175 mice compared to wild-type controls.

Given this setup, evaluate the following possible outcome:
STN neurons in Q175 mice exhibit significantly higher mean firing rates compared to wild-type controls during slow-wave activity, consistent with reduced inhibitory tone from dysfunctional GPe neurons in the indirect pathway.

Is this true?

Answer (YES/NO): NO